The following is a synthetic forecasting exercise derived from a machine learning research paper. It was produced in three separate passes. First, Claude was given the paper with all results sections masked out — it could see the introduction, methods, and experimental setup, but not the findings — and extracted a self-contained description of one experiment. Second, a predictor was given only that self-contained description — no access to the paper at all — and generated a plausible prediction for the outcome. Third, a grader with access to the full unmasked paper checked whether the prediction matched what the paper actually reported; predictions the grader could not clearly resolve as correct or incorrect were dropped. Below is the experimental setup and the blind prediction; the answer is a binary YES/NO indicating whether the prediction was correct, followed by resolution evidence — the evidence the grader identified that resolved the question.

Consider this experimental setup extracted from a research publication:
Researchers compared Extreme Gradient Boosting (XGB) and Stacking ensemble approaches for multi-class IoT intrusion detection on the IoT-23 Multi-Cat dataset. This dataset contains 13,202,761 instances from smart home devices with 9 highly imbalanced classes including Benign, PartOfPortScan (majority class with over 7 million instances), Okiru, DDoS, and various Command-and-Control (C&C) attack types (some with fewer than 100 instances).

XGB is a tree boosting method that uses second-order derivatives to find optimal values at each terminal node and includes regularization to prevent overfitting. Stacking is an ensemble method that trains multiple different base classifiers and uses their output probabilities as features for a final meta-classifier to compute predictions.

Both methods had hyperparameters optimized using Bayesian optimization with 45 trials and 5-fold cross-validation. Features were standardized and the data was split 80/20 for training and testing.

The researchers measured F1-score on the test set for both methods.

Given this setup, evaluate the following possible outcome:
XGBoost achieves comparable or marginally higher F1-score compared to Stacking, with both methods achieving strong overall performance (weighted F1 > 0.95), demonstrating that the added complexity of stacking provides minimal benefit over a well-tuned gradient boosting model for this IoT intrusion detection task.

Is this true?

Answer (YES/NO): NO